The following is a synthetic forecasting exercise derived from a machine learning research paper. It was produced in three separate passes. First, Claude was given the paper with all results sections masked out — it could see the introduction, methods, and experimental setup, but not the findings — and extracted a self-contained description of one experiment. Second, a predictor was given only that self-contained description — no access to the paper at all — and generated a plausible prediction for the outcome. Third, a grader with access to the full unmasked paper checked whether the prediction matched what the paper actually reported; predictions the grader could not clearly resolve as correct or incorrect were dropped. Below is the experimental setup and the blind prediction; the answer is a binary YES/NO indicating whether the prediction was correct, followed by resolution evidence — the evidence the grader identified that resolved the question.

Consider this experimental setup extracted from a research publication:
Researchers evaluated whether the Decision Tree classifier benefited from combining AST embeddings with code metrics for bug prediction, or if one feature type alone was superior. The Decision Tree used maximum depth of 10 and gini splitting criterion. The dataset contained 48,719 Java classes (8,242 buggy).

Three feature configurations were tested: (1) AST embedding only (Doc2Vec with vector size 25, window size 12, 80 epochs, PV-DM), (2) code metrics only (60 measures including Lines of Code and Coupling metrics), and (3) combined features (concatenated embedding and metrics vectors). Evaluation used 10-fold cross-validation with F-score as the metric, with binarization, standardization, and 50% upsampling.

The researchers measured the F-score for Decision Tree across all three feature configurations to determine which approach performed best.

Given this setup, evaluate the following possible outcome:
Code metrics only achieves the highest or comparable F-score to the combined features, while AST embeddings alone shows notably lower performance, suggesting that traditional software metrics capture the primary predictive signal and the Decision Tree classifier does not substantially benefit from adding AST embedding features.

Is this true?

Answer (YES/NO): YES